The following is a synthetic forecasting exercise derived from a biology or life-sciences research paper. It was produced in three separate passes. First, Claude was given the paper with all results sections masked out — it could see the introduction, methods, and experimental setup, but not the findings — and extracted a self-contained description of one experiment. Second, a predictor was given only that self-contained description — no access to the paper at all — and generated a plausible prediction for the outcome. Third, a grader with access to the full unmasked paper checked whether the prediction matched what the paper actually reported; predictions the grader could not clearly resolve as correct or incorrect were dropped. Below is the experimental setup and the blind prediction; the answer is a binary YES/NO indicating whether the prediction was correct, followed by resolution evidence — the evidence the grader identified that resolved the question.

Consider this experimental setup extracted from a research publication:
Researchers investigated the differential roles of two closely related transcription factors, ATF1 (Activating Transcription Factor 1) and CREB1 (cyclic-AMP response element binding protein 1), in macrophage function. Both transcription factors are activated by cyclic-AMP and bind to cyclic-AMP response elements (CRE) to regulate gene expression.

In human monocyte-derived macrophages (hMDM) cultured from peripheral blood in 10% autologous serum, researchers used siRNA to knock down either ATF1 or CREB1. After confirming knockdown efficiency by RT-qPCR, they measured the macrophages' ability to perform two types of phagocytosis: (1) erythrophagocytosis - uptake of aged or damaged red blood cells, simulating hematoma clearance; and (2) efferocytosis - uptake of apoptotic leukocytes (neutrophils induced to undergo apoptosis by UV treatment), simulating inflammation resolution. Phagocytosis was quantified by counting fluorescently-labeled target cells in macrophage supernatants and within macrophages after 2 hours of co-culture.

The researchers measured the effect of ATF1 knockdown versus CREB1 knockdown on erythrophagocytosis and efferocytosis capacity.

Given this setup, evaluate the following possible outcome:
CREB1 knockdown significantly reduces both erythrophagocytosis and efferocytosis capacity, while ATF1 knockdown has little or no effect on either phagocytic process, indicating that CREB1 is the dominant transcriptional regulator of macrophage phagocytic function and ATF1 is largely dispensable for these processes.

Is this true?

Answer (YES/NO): NO